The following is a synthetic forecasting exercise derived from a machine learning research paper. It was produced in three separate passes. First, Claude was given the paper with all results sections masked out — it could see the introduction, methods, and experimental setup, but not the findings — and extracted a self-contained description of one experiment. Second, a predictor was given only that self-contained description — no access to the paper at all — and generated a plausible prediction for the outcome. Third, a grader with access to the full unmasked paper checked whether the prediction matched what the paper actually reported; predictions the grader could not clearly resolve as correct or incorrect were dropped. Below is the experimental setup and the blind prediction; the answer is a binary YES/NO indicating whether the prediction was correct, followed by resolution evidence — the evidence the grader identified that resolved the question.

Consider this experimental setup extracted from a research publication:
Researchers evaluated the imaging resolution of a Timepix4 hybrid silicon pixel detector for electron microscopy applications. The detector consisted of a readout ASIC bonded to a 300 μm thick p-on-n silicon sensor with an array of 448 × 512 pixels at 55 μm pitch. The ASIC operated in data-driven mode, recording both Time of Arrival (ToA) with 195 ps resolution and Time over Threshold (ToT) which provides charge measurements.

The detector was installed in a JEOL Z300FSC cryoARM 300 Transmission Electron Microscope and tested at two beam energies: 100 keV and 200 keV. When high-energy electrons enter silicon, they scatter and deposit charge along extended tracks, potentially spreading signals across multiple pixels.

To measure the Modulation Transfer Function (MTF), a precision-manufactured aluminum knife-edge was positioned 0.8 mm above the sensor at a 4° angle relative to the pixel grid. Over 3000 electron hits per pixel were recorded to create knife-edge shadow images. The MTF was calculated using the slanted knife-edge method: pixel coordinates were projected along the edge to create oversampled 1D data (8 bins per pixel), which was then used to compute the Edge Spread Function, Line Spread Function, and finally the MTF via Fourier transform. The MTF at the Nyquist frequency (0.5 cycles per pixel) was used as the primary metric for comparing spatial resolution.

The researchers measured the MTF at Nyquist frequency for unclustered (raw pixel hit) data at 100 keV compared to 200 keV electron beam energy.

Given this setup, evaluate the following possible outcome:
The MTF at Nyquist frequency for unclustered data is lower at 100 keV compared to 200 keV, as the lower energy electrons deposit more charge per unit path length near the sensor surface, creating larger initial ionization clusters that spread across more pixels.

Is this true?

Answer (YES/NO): NO